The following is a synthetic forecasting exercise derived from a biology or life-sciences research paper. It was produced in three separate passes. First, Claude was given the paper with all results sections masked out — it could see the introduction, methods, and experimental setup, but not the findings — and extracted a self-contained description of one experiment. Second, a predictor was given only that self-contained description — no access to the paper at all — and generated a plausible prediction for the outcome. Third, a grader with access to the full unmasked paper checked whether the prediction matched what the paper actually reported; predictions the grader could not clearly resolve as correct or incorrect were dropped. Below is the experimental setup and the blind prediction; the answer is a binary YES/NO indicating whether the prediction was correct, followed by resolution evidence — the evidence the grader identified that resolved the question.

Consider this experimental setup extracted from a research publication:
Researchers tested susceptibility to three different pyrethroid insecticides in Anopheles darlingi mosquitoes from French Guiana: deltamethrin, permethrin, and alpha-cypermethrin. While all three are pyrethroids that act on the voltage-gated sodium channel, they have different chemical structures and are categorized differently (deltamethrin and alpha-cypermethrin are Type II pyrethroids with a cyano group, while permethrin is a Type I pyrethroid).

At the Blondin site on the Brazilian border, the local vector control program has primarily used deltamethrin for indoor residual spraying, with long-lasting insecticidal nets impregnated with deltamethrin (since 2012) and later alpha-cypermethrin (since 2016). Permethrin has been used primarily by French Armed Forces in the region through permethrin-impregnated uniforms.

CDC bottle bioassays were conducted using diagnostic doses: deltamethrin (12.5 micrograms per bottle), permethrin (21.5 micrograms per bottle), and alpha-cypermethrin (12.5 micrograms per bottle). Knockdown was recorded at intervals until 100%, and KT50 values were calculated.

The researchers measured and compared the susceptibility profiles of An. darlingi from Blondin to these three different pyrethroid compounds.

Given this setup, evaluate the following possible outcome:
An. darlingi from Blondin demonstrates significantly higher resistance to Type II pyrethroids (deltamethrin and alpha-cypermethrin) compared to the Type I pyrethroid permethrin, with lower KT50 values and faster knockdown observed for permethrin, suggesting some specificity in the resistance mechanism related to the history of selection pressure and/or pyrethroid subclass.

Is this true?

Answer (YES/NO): NO